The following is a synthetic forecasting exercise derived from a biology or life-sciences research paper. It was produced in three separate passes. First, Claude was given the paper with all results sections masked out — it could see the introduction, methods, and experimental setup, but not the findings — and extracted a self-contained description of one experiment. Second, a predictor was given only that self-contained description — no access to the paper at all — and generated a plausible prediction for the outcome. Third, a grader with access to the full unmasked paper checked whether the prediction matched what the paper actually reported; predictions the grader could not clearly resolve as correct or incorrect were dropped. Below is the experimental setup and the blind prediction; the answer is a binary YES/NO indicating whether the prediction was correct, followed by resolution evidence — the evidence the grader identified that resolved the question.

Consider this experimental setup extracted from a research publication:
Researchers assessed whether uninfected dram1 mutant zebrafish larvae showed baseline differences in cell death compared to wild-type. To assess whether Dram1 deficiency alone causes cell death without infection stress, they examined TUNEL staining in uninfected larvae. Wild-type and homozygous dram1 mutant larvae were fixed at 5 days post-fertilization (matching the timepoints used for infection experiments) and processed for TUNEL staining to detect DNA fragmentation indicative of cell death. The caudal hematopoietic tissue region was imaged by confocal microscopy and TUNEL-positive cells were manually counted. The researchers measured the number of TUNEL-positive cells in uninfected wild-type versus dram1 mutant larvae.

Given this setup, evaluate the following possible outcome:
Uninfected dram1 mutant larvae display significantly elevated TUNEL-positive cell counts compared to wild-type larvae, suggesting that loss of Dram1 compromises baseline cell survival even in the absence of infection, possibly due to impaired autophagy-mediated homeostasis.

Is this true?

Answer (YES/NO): NO